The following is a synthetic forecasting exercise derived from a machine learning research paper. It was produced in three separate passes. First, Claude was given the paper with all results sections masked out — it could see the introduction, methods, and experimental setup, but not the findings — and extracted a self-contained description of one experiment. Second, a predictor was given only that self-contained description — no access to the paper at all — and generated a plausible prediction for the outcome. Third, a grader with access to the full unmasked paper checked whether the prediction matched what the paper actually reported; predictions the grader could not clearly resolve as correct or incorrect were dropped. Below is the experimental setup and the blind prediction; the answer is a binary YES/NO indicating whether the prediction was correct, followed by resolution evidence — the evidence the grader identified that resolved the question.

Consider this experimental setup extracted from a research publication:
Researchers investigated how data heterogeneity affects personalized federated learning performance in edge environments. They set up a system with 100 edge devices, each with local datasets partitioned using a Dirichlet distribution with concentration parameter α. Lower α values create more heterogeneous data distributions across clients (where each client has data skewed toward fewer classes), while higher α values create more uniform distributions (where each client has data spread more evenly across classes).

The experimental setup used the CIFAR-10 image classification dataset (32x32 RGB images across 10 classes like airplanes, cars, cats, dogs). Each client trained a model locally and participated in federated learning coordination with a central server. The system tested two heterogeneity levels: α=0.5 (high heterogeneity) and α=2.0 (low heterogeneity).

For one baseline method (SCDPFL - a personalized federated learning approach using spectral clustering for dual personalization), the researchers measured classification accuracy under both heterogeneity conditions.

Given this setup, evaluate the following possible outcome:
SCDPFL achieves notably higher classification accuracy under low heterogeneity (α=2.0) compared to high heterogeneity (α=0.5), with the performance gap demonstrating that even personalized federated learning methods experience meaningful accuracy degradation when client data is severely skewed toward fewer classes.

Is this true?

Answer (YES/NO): NO